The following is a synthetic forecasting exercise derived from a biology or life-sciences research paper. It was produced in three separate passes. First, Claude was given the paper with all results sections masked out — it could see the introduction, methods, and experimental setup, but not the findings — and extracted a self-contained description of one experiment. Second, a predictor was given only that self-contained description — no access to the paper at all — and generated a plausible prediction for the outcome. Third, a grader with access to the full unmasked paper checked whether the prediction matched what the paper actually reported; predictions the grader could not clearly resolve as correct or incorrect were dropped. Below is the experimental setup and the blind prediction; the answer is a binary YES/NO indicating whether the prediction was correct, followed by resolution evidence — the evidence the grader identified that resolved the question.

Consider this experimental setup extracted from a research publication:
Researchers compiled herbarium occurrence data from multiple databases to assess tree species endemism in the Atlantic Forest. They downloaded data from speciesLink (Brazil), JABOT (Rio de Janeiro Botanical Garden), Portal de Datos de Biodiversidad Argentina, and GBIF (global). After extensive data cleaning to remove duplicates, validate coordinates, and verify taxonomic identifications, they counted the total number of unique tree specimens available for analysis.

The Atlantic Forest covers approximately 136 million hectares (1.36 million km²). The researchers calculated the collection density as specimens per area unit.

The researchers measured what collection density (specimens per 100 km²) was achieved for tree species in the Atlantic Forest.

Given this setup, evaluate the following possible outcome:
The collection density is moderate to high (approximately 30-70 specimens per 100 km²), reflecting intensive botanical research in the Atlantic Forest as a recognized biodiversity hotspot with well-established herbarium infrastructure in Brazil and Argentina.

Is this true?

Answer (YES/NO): YES